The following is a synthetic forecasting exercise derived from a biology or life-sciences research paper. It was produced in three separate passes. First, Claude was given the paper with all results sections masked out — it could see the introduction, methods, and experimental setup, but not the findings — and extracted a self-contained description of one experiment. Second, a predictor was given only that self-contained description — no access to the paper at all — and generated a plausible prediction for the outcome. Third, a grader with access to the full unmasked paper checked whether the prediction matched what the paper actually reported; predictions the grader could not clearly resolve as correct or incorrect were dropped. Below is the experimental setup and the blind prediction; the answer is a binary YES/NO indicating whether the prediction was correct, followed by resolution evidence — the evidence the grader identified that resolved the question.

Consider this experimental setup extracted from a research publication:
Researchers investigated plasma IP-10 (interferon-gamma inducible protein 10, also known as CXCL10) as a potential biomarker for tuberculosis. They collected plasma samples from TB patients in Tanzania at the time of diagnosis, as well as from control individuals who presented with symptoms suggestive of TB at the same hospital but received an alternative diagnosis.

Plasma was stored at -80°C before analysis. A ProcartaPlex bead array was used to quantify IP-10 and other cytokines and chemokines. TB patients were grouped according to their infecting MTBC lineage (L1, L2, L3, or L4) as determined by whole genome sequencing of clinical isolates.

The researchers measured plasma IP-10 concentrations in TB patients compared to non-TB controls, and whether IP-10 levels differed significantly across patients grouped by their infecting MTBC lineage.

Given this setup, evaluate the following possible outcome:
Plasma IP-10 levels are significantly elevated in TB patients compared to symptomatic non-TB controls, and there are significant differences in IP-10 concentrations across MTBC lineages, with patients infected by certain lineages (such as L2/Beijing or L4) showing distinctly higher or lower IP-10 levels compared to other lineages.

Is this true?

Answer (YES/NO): NO